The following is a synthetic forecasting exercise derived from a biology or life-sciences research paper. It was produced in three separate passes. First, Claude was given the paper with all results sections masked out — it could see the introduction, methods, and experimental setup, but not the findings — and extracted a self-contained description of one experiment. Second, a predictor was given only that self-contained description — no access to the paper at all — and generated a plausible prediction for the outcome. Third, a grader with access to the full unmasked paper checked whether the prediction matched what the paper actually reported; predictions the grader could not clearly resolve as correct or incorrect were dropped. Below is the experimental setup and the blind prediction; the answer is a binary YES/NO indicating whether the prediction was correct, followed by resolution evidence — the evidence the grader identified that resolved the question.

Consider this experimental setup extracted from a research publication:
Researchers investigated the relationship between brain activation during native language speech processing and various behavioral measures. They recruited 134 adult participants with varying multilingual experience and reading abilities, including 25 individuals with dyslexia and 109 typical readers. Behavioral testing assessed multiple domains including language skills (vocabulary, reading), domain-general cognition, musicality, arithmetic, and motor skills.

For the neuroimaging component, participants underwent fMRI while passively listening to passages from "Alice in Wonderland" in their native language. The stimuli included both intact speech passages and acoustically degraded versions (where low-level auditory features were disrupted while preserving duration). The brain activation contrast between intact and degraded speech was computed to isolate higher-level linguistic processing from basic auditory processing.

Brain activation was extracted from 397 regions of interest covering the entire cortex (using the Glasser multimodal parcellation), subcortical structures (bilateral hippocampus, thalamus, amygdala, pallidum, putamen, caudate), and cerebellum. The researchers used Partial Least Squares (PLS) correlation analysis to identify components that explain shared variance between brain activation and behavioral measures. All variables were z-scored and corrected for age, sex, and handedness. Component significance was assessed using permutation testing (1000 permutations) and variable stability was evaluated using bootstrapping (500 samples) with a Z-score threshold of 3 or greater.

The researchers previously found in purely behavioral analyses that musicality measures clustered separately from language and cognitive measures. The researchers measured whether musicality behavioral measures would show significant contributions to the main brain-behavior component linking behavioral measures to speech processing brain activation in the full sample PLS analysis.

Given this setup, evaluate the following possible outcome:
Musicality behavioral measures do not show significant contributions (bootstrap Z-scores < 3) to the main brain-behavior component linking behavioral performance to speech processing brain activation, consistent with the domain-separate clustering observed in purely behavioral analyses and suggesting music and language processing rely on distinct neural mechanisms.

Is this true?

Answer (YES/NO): NO